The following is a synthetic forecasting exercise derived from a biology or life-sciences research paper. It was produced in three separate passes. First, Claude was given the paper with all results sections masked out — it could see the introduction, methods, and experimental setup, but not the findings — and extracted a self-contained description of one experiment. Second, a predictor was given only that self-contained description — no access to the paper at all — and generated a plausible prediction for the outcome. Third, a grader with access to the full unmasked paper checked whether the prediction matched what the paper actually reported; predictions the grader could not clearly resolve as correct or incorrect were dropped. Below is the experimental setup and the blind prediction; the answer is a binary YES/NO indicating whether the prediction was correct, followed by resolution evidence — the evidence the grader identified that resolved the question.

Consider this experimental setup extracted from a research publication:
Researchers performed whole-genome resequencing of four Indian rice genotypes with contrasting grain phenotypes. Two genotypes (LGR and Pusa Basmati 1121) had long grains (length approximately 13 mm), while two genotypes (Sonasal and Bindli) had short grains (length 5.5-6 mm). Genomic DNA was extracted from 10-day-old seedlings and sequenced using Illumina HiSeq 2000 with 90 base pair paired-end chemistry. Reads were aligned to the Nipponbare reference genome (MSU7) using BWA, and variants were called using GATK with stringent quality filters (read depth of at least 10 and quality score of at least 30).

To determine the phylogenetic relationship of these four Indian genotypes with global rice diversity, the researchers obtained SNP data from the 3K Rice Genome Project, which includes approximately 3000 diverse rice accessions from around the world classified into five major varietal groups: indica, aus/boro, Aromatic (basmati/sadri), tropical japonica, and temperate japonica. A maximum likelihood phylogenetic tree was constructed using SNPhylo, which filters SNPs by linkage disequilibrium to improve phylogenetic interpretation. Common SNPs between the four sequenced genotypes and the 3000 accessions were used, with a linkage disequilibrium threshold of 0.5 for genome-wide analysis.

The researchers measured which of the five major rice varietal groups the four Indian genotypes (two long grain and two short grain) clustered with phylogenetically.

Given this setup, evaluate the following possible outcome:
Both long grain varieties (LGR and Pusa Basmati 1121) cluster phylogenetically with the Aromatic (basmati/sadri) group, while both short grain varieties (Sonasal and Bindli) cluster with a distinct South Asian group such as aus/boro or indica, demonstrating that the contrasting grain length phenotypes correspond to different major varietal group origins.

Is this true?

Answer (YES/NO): NO